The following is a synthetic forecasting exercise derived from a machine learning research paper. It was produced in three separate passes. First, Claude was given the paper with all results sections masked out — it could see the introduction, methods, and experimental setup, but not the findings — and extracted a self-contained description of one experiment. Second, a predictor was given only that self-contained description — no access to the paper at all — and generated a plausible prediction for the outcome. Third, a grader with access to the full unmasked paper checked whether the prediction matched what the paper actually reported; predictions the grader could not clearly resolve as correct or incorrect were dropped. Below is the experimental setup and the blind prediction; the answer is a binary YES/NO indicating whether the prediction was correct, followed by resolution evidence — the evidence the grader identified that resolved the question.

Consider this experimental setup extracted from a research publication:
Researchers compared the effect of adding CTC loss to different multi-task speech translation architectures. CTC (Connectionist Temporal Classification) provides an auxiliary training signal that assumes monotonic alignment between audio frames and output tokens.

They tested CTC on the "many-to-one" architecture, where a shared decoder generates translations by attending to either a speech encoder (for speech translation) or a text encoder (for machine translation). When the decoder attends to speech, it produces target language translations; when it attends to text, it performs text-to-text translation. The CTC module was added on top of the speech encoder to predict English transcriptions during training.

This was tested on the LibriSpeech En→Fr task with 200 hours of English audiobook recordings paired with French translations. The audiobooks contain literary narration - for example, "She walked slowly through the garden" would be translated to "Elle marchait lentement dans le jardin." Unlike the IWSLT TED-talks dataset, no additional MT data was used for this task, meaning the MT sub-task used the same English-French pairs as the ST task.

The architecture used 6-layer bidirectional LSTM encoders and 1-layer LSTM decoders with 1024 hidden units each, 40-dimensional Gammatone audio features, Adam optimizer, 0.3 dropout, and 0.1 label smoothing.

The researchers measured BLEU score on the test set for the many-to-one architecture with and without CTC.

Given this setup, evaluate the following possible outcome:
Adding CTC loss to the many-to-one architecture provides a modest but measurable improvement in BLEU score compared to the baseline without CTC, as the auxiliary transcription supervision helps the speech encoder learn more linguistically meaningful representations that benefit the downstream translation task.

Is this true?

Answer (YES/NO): NO